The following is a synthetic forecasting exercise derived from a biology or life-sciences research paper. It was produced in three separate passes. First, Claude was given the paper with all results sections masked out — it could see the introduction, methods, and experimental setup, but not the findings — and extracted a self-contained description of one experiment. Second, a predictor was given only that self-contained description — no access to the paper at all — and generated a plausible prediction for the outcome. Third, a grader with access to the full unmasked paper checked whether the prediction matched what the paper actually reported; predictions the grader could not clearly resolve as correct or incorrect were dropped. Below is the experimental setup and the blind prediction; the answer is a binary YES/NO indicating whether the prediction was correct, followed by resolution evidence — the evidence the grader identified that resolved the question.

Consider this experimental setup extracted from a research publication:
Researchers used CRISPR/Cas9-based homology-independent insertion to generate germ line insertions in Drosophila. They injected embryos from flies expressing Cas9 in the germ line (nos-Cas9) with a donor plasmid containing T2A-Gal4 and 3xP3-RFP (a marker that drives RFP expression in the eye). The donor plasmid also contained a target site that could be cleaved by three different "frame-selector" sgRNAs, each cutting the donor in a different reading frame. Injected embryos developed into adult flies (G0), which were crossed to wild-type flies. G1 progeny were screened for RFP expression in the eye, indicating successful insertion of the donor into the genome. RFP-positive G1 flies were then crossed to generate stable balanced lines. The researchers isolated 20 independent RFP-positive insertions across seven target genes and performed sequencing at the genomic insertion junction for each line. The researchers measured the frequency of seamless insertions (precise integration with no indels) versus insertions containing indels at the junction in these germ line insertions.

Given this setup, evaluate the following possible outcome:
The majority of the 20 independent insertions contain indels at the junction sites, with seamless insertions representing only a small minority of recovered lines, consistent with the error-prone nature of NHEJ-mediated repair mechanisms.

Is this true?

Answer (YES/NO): NO